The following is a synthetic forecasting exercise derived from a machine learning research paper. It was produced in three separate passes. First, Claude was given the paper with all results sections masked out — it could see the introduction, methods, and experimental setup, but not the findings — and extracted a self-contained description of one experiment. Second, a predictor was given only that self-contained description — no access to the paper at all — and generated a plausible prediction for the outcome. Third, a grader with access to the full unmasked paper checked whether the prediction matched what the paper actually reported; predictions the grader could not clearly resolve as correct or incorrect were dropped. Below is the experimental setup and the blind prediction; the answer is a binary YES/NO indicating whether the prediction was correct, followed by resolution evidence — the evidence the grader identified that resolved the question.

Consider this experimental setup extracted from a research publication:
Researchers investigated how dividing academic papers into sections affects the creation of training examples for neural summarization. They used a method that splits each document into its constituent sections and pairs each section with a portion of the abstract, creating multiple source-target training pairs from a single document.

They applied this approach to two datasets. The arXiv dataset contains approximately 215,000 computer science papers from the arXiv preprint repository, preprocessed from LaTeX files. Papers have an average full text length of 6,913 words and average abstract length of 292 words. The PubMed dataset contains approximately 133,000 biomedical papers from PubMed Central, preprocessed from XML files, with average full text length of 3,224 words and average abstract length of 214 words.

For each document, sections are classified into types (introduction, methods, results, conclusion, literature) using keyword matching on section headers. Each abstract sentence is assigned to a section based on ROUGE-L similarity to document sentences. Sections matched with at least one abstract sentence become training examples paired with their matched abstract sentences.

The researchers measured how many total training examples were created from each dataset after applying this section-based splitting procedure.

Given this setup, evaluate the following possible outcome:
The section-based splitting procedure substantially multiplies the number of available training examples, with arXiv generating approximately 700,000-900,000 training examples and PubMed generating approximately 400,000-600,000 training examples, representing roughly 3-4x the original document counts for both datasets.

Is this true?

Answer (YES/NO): NO